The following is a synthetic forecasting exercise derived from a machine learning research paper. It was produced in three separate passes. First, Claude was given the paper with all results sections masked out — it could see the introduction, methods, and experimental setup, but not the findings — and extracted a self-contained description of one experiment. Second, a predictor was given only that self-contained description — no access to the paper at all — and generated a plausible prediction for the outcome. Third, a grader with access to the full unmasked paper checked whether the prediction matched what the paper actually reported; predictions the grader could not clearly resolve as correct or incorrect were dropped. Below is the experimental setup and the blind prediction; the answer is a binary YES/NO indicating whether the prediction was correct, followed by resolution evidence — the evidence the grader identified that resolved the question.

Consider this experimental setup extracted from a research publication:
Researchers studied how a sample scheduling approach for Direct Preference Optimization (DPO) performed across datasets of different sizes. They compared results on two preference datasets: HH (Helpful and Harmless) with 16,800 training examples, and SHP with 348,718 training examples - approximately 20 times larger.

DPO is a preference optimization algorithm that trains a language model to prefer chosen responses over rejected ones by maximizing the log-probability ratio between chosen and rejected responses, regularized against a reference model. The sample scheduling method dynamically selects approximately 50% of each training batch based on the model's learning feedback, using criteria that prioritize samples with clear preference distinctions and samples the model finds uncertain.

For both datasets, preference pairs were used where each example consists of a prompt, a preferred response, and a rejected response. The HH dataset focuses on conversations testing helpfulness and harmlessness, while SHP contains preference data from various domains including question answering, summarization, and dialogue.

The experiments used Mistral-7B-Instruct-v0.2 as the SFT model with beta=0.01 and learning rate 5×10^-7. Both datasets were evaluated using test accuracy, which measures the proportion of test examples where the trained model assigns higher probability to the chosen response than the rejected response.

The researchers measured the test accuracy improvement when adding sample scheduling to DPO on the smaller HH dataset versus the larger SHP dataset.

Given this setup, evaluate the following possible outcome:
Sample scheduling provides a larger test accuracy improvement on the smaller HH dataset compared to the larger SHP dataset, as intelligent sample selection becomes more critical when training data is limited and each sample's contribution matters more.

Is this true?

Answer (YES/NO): YES